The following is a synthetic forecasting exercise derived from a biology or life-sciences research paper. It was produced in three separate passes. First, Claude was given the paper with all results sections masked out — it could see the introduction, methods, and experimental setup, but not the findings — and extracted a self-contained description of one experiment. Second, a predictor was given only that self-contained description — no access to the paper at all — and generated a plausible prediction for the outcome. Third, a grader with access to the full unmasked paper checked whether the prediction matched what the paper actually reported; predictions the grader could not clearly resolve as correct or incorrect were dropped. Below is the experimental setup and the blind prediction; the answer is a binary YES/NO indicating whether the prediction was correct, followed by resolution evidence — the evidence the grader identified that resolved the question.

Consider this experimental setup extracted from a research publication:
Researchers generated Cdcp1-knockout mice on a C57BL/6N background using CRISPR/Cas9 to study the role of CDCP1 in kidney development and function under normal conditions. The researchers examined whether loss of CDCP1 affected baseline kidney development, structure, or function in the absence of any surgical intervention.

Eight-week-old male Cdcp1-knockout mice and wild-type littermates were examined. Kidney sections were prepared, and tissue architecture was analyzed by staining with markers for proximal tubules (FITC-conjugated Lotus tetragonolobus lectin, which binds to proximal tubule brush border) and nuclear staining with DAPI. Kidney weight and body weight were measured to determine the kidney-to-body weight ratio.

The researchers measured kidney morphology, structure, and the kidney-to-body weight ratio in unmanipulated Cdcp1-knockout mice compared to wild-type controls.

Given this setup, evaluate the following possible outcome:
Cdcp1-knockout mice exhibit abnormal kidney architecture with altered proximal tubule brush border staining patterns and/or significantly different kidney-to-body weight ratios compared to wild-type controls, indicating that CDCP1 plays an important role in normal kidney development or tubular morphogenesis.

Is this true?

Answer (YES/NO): NO